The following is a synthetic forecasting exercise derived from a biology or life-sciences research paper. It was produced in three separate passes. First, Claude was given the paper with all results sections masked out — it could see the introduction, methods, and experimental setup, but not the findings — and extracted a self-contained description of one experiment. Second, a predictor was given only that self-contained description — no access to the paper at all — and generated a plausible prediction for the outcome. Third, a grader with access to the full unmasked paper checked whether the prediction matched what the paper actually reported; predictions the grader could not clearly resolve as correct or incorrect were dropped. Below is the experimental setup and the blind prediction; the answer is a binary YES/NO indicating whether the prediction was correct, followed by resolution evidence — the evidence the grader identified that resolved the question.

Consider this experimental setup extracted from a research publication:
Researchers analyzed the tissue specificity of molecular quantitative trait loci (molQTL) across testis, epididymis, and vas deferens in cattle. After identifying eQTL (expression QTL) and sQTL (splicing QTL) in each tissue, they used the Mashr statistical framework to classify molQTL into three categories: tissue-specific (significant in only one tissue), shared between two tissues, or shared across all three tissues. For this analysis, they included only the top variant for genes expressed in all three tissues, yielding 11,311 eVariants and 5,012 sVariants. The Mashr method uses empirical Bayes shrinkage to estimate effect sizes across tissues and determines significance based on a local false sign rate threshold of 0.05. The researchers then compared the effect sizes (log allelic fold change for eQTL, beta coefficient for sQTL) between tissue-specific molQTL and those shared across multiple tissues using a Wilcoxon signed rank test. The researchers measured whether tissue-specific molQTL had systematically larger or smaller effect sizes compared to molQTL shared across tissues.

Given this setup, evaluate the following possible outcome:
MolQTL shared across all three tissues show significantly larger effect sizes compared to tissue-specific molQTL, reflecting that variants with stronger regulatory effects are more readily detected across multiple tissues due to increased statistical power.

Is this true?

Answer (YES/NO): NO